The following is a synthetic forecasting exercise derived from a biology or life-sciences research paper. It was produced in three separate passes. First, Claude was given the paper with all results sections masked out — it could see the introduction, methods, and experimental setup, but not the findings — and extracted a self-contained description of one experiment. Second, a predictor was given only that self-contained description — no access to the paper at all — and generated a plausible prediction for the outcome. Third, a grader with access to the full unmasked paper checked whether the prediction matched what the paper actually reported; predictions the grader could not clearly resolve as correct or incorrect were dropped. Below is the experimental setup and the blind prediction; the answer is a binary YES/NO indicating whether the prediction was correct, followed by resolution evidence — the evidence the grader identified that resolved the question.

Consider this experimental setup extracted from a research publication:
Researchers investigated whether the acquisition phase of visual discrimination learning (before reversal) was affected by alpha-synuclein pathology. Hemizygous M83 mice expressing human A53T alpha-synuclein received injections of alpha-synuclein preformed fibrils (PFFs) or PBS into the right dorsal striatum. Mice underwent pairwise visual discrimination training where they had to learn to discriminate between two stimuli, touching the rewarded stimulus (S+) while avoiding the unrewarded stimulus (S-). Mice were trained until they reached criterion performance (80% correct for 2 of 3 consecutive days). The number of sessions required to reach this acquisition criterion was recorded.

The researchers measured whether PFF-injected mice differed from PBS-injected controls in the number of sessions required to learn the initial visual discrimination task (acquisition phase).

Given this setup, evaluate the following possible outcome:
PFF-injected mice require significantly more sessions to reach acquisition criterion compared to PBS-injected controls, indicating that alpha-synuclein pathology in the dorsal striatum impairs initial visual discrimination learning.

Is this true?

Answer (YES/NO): NO